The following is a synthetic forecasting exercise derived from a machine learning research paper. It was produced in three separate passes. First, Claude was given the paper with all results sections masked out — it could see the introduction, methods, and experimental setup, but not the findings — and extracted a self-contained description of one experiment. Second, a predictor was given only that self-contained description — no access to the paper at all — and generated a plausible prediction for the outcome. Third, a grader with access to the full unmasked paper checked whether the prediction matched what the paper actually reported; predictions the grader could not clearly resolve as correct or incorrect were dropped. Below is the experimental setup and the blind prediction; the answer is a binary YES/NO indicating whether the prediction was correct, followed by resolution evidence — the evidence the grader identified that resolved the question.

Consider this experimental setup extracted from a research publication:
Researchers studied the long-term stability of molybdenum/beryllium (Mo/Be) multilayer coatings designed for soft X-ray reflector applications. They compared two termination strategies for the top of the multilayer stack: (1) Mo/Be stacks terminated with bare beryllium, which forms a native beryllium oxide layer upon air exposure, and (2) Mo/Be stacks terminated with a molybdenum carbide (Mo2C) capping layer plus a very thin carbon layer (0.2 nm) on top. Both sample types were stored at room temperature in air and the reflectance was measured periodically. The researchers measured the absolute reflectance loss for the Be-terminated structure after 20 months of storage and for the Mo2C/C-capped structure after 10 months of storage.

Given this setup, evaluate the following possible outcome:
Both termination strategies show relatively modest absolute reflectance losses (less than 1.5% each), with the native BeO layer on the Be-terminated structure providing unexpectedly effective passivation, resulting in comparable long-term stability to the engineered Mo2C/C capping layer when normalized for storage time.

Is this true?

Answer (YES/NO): NO